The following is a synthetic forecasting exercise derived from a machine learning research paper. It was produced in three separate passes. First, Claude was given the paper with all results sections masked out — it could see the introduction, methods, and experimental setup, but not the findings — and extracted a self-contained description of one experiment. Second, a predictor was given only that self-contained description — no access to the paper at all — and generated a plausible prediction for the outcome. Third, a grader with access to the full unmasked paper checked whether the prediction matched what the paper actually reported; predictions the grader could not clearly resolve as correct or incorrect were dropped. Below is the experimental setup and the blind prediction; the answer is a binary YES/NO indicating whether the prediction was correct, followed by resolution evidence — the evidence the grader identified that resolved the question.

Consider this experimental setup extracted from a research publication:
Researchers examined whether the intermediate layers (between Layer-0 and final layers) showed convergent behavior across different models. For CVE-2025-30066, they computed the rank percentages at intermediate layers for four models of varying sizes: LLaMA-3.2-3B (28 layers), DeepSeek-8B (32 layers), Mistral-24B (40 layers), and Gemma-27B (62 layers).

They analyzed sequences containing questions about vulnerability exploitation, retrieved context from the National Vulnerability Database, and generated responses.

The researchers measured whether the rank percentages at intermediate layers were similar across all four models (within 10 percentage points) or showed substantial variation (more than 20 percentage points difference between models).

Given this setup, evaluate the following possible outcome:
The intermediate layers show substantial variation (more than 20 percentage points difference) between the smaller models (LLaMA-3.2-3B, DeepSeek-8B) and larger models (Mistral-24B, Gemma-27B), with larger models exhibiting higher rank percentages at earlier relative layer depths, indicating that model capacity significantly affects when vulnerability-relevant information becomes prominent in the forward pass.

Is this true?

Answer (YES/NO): NO